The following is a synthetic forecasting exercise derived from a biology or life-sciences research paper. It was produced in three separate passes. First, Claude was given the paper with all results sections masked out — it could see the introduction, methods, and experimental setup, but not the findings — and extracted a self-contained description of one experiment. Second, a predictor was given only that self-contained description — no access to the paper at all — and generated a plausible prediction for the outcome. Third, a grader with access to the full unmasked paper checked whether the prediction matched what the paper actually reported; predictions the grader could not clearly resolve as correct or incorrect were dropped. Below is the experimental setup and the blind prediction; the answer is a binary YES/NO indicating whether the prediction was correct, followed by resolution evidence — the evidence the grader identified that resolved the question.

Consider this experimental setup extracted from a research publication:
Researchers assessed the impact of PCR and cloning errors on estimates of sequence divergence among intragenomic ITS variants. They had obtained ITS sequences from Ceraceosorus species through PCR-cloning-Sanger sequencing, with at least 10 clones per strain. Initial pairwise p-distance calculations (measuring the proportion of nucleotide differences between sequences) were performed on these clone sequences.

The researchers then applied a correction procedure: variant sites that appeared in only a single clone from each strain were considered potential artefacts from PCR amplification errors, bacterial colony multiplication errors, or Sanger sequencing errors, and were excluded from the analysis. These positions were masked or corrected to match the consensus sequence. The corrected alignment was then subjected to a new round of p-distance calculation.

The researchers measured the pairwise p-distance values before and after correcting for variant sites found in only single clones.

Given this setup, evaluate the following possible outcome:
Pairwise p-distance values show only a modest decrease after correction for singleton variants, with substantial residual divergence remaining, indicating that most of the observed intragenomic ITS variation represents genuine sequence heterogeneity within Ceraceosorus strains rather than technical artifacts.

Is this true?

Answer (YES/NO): NO